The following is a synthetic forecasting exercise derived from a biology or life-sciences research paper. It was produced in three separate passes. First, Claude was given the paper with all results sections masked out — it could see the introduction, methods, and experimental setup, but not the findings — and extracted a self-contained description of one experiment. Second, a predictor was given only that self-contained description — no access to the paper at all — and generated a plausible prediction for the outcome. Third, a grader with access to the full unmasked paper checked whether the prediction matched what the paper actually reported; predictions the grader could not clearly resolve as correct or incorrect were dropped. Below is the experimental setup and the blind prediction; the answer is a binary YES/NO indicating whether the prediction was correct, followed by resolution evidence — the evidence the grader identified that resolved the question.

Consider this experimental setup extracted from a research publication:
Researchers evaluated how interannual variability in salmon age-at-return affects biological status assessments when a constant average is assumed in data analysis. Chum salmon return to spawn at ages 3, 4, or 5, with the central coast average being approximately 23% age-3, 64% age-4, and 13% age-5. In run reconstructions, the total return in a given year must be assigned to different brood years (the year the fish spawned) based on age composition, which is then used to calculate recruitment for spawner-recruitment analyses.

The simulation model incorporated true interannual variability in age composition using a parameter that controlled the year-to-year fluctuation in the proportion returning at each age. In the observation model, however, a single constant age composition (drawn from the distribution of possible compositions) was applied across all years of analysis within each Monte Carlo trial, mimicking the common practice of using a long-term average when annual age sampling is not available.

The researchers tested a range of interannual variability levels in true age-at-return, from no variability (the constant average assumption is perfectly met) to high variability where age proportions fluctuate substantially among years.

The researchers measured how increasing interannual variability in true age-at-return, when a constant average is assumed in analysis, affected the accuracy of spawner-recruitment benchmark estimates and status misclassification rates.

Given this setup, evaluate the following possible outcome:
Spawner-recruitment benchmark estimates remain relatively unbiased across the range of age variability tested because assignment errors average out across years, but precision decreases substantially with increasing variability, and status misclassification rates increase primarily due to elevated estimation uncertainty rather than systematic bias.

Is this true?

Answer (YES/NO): NO